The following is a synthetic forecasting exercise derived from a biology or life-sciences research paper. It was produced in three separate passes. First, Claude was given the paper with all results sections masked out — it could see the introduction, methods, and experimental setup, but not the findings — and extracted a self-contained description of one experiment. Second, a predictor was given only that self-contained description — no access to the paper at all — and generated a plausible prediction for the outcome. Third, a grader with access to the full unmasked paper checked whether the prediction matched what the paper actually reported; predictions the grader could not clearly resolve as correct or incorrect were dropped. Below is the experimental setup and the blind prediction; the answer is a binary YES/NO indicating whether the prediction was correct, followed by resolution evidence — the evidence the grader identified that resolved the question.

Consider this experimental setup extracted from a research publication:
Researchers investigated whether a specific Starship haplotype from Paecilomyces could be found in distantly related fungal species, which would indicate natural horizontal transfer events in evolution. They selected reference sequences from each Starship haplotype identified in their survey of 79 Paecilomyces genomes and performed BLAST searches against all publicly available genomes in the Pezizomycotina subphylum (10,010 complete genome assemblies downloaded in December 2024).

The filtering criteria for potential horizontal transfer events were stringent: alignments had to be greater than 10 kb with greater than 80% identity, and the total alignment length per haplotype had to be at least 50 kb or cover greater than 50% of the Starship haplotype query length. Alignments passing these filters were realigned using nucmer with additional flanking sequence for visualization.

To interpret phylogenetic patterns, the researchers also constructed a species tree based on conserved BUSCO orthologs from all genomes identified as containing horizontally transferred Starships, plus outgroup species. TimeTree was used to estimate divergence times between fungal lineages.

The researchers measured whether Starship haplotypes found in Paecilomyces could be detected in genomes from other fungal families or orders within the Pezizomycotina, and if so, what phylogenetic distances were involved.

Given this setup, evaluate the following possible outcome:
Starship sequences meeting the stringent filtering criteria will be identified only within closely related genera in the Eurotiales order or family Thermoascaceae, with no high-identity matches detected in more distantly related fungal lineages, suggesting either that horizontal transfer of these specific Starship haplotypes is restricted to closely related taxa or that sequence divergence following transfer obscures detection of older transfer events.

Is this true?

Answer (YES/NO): NO